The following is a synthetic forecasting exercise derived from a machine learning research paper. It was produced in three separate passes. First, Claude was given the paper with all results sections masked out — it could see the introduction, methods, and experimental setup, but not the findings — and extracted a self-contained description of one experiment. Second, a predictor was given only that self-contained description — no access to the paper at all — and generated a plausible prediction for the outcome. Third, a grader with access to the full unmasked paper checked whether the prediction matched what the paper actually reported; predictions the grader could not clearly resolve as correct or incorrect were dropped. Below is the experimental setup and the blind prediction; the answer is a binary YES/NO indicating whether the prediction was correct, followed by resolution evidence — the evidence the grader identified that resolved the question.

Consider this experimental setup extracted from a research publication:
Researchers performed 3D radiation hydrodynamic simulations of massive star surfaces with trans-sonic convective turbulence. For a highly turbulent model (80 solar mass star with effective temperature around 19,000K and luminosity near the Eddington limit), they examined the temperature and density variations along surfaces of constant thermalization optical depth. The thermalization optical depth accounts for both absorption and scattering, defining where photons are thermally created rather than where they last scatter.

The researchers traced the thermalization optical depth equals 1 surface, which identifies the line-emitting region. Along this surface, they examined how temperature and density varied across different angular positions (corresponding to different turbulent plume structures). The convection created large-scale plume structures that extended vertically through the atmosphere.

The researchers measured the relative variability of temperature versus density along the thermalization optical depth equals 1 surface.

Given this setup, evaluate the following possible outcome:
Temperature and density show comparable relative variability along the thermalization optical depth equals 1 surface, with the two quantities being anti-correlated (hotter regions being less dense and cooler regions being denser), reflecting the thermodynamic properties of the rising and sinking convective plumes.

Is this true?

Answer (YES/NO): NO